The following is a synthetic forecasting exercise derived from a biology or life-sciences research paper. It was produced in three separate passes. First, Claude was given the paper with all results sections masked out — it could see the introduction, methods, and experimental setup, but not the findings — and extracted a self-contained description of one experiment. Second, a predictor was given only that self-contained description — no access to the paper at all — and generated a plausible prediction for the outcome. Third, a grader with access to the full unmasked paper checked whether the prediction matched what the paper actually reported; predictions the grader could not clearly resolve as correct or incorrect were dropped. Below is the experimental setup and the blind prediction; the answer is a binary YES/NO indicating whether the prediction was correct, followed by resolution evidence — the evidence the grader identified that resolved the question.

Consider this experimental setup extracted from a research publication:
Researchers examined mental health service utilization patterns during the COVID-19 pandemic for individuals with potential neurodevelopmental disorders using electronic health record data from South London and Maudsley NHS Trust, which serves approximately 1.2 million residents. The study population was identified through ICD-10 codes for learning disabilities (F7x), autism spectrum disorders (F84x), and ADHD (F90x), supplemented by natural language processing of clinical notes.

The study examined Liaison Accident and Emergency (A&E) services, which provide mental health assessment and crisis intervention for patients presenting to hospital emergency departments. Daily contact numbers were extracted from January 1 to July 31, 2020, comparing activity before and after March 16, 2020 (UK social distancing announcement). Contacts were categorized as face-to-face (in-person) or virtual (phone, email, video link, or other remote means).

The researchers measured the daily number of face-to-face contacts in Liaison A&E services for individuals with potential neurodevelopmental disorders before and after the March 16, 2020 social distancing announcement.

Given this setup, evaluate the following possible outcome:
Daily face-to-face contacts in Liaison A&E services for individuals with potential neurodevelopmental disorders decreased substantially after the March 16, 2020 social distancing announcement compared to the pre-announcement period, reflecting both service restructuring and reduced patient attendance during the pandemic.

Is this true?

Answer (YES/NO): NO